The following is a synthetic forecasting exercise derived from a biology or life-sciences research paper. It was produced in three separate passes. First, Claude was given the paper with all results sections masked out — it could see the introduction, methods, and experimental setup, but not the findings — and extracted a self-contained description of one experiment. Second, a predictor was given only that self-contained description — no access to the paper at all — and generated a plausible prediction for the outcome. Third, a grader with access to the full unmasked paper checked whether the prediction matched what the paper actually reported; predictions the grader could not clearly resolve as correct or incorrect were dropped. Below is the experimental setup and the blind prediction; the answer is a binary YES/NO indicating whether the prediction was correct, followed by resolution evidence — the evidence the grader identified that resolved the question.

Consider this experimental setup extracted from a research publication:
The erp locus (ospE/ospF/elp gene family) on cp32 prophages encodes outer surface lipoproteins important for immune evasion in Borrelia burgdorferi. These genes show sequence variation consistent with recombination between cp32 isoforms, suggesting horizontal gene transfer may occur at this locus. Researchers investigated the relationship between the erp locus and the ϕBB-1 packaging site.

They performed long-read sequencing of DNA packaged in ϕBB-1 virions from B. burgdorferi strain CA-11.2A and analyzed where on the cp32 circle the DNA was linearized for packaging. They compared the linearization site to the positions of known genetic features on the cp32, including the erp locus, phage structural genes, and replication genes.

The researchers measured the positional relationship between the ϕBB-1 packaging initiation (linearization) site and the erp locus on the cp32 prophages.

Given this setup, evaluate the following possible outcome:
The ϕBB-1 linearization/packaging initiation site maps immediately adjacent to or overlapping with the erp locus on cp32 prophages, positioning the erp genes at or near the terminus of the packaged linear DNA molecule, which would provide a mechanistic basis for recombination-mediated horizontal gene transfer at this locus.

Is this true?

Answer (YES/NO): YES